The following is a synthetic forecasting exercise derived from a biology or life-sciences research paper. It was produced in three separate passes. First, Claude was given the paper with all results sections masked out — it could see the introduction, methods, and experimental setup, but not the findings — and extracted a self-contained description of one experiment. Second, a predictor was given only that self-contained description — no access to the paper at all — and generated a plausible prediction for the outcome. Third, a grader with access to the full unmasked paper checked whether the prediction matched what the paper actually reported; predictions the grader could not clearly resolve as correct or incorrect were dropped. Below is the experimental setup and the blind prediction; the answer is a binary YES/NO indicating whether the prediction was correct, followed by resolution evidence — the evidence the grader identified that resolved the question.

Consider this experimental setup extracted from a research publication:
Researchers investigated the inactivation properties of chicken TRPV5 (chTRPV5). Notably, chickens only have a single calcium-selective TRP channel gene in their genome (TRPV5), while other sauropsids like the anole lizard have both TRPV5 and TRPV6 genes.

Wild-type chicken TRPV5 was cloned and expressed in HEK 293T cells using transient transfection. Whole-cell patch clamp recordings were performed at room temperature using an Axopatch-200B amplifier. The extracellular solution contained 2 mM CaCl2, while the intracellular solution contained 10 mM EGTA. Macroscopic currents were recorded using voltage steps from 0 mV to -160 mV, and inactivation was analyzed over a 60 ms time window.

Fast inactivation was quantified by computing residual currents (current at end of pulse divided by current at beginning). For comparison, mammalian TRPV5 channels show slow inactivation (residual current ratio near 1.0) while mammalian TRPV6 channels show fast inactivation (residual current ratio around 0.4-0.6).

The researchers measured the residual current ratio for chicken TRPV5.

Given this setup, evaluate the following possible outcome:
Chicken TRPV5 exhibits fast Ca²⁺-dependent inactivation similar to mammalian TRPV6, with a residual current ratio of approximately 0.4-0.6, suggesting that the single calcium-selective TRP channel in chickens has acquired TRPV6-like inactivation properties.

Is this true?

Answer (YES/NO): NO